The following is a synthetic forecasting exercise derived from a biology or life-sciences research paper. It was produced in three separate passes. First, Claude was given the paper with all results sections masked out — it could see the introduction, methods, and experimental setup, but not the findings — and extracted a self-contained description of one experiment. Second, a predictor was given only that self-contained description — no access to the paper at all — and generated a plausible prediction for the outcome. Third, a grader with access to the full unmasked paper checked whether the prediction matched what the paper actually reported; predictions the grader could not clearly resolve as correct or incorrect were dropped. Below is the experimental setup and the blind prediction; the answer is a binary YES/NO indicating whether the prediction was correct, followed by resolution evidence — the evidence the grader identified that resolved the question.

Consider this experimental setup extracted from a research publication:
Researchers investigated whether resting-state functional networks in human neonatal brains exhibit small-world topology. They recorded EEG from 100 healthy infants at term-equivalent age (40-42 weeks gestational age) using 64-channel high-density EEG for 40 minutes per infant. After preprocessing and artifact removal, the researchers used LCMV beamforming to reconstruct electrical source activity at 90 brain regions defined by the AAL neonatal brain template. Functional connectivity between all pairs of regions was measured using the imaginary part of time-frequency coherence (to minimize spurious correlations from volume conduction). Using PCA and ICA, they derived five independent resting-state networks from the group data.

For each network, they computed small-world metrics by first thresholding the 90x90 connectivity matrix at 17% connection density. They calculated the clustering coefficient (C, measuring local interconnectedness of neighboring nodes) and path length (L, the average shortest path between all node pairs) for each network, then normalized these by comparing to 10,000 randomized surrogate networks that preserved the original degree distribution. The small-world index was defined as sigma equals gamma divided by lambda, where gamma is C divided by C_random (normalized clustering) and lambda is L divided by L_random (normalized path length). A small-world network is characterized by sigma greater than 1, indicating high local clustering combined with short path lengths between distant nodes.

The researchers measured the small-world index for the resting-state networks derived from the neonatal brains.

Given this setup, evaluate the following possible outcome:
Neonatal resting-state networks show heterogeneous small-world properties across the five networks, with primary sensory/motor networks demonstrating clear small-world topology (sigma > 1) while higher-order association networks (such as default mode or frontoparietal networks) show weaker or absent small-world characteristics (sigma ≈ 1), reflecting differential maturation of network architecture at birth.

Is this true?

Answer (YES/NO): NO